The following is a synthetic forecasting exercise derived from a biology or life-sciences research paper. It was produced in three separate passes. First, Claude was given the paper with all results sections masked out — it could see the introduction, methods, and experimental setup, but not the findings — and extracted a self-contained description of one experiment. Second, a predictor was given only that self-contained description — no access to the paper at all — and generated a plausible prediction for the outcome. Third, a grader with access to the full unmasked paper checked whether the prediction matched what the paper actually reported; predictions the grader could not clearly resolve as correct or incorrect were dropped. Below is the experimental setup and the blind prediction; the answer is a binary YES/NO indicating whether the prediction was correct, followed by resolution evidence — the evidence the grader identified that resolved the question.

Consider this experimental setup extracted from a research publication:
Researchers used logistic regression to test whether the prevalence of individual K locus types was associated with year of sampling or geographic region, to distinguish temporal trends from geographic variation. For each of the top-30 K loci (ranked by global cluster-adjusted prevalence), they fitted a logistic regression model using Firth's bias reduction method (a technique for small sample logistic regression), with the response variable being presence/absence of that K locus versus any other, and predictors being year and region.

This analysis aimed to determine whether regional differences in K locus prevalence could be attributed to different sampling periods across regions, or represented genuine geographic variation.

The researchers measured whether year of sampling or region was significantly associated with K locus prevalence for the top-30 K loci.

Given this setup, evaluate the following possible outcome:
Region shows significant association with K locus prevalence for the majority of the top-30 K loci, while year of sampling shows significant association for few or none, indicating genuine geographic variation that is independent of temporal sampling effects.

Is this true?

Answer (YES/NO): NO